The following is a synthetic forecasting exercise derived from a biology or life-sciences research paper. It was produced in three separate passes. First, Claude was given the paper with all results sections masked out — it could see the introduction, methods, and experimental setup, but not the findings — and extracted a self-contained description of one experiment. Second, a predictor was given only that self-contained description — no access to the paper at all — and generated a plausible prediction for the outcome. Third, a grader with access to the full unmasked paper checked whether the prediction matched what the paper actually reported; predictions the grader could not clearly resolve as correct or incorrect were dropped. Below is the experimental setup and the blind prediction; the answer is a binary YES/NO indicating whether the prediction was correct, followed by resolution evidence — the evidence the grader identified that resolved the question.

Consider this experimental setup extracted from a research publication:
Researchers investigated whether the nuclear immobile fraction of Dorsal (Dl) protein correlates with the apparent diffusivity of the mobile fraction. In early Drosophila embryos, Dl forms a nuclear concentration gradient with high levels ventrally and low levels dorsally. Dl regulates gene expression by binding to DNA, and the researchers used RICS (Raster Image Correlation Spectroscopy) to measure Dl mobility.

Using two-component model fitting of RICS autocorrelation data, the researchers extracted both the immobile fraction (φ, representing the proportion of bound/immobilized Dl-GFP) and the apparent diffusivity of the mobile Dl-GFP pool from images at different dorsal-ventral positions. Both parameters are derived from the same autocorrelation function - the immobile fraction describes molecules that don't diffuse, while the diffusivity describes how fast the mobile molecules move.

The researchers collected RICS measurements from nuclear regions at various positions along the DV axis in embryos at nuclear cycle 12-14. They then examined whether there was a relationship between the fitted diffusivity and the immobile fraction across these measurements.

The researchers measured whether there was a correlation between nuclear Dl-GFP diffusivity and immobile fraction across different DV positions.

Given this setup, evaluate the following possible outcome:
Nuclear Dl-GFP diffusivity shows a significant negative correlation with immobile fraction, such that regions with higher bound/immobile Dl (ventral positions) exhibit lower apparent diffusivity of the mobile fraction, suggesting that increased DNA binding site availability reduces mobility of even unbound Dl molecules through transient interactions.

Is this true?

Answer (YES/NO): NO